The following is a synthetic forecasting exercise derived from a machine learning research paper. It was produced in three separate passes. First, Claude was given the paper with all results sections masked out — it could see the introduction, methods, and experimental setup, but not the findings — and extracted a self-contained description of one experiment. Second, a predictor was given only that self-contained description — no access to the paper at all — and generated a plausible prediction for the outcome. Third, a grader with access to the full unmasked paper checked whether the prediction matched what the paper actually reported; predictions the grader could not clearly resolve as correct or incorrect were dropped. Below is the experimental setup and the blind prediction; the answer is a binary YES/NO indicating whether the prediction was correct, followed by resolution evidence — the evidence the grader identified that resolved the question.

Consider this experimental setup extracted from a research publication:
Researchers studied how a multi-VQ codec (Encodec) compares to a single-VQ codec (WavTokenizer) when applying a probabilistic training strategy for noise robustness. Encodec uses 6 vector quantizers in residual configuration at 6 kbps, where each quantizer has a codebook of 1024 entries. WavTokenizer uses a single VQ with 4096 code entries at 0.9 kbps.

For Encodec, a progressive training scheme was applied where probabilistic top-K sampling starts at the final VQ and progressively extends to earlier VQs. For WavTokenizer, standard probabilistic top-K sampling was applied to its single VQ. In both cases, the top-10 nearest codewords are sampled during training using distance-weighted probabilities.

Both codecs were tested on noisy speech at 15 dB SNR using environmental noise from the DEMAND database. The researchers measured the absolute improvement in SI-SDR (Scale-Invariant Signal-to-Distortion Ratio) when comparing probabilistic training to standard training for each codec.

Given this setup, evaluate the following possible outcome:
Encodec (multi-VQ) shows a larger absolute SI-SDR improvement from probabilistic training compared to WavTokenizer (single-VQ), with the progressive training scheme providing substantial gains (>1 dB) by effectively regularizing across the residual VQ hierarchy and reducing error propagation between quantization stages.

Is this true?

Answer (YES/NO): NO